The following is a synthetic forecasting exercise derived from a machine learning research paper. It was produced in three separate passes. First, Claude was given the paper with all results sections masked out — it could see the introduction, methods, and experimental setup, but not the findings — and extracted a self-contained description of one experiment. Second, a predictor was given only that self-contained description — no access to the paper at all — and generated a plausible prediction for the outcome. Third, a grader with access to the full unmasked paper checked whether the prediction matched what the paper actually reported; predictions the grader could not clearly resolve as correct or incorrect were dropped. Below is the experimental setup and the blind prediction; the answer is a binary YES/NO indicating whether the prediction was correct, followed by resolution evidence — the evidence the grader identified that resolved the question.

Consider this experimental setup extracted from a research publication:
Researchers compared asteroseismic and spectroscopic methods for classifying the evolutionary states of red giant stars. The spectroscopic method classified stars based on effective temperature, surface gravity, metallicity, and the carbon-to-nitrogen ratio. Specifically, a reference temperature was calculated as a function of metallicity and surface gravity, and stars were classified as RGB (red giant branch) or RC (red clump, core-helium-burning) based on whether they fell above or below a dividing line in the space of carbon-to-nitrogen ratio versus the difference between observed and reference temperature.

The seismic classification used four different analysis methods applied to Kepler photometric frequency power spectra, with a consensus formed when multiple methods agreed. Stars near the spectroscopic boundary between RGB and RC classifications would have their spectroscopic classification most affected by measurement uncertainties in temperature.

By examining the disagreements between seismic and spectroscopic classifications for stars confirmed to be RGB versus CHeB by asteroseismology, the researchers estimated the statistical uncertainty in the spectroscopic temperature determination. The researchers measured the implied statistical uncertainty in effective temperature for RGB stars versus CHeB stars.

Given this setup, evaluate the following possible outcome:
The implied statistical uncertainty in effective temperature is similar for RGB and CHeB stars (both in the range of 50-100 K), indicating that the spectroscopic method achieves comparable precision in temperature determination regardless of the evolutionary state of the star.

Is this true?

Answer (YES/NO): NO